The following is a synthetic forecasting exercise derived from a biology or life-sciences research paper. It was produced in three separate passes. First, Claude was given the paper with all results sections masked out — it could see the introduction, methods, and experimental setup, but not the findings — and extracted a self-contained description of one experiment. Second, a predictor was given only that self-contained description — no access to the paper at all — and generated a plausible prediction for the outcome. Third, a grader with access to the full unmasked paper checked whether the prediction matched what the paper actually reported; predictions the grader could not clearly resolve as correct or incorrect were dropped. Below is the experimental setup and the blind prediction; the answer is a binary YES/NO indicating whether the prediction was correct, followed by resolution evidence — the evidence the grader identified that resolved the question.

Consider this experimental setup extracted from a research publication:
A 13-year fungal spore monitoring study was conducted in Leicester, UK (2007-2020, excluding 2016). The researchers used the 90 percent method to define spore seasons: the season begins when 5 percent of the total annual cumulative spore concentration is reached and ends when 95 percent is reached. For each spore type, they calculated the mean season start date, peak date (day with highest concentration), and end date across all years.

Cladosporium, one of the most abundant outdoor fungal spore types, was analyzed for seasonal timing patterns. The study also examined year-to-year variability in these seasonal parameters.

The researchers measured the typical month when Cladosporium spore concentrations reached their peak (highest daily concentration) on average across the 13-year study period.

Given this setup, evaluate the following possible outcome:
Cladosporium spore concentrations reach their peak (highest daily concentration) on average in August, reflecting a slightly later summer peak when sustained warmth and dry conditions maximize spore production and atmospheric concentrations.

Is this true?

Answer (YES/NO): NO